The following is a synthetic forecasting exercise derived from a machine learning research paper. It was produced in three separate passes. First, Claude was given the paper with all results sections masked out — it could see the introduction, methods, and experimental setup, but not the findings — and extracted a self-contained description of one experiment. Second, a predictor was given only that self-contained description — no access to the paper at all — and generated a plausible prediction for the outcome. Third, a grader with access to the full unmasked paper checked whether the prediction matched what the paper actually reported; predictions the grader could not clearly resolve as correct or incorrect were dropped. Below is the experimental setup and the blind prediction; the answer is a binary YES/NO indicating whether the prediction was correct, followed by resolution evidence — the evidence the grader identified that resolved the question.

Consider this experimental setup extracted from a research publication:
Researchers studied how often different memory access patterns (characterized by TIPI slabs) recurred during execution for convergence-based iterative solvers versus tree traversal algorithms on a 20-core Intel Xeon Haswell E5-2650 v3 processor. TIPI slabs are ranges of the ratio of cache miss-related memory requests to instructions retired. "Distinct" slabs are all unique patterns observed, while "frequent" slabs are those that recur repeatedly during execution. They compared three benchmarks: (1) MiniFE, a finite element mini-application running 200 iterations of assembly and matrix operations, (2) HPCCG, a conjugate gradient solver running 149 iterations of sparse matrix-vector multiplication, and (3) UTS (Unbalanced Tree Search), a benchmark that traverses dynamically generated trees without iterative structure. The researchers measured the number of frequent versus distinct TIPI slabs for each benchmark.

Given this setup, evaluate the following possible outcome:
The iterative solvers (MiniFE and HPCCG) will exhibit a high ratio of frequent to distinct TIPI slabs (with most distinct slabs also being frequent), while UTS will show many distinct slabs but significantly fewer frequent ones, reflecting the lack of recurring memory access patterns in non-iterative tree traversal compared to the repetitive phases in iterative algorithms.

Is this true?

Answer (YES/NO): NO